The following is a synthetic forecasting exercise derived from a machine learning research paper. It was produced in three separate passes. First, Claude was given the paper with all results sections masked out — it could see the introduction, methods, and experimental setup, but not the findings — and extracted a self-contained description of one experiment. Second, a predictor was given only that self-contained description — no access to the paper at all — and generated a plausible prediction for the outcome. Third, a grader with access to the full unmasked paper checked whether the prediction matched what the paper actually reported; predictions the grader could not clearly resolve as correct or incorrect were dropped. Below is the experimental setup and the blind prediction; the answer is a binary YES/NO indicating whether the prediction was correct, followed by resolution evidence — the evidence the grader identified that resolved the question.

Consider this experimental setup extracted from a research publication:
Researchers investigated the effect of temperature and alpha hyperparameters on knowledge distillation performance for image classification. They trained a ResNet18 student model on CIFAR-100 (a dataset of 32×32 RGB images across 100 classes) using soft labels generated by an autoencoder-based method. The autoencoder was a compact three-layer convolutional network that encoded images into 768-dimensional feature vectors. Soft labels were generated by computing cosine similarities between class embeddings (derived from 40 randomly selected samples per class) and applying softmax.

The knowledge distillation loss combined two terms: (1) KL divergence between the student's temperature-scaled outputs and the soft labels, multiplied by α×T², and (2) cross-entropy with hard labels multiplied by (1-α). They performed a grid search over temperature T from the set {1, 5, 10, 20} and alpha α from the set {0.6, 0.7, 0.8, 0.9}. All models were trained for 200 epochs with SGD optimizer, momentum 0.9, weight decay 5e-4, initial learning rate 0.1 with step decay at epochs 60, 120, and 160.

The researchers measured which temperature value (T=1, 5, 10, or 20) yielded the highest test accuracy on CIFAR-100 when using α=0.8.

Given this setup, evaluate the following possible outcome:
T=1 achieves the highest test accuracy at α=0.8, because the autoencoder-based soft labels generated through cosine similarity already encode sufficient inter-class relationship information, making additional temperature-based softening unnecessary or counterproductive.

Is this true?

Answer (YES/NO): NO